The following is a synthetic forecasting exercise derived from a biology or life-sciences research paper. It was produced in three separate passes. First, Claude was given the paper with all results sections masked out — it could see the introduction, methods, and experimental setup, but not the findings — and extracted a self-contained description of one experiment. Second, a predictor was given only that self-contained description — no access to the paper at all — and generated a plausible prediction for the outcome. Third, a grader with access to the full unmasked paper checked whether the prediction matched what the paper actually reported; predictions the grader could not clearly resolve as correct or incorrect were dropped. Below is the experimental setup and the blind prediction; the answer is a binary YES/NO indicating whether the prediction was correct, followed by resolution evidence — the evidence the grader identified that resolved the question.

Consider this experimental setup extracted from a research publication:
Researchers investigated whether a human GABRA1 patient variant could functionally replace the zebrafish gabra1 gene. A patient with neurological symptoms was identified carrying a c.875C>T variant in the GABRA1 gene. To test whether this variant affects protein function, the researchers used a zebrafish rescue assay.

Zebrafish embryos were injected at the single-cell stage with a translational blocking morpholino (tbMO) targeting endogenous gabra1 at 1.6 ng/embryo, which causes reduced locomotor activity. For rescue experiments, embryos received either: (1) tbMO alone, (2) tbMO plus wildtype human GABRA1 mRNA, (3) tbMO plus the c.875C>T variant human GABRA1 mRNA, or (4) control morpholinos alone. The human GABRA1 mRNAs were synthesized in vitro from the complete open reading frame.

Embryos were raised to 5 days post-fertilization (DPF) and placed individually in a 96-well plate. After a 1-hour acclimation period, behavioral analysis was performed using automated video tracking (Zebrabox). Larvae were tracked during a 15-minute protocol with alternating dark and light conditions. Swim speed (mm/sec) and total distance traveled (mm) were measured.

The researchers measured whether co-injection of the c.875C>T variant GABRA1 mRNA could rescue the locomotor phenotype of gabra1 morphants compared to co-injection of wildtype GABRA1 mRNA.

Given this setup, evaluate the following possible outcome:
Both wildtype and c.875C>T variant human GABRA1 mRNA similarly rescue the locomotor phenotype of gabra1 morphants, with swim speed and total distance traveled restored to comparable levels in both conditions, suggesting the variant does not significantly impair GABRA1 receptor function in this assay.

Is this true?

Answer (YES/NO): NO